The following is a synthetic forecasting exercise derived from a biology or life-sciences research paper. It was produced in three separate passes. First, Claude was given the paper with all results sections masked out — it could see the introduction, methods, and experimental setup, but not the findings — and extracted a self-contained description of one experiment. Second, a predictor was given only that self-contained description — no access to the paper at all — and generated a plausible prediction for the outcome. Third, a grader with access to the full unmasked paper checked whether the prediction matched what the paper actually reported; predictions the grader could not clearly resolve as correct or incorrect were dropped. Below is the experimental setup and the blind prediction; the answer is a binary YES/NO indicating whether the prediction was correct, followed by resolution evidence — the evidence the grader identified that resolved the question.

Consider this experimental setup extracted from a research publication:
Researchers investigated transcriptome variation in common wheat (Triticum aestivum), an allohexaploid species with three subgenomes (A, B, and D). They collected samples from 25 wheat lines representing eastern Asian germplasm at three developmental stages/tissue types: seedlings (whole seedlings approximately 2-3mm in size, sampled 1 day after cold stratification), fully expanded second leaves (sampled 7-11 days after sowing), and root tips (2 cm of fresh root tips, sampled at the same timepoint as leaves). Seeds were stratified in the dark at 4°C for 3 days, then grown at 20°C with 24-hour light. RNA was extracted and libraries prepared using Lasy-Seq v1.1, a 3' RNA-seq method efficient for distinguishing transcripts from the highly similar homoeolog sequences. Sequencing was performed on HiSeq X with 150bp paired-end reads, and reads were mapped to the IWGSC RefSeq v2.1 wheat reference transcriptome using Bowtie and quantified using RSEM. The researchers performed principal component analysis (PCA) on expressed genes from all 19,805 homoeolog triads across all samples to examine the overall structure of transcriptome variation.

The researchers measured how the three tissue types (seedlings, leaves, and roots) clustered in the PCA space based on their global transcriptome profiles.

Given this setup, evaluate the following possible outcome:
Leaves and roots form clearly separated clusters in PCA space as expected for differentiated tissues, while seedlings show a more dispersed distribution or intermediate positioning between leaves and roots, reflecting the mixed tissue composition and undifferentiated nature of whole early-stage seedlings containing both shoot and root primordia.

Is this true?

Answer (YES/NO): NO